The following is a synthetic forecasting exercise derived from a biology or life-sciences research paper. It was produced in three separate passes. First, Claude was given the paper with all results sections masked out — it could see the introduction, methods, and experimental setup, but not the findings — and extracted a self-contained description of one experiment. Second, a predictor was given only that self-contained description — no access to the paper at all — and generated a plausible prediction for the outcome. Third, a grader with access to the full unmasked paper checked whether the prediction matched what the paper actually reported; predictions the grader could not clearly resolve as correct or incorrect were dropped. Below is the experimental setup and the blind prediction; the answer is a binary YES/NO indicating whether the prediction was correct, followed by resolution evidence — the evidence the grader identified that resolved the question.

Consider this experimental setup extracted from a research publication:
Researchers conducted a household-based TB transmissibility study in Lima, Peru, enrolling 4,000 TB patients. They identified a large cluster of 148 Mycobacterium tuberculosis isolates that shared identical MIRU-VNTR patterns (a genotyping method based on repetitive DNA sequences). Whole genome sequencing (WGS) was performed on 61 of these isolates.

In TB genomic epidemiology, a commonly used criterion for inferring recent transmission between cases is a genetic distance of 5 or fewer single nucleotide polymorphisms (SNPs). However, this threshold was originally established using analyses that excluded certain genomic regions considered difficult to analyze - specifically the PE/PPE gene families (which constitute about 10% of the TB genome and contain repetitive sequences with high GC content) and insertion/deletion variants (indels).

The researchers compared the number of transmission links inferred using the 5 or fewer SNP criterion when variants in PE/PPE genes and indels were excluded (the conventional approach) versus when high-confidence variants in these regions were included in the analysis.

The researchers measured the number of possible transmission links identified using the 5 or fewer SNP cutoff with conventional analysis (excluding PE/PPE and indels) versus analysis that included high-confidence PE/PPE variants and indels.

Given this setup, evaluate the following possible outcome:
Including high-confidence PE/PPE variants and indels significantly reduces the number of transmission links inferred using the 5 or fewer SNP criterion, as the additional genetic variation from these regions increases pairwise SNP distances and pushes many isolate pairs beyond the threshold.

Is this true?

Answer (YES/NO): YES